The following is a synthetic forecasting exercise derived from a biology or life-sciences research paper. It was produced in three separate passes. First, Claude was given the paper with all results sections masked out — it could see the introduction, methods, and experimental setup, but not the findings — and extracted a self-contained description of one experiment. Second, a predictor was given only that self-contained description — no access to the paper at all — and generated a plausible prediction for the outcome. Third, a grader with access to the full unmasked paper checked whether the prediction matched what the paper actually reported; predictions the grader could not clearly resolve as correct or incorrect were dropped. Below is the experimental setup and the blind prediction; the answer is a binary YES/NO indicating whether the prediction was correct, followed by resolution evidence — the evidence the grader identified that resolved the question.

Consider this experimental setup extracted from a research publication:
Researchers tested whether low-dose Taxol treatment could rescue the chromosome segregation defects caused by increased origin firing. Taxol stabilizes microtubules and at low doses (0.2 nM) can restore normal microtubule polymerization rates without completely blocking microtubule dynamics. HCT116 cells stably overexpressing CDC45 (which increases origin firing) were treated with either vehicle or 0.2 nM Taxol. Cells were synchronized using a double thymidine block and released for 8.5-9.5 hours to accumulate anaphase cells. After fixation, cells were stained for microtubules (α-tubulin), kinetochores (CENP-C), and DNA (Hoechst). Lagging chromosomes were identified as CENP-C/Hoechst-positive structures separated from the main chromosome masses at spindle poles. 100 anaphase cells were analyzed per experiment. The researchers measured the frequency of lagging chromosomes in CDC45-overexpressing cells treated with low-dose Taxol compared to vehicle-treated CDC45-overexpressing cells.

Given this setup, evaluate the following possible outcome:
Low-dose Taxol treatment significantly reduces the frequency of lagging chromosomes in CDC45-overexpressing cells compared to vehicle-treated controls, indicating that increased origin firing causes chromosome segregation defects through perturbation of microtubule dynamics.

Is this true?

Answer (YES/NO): YES